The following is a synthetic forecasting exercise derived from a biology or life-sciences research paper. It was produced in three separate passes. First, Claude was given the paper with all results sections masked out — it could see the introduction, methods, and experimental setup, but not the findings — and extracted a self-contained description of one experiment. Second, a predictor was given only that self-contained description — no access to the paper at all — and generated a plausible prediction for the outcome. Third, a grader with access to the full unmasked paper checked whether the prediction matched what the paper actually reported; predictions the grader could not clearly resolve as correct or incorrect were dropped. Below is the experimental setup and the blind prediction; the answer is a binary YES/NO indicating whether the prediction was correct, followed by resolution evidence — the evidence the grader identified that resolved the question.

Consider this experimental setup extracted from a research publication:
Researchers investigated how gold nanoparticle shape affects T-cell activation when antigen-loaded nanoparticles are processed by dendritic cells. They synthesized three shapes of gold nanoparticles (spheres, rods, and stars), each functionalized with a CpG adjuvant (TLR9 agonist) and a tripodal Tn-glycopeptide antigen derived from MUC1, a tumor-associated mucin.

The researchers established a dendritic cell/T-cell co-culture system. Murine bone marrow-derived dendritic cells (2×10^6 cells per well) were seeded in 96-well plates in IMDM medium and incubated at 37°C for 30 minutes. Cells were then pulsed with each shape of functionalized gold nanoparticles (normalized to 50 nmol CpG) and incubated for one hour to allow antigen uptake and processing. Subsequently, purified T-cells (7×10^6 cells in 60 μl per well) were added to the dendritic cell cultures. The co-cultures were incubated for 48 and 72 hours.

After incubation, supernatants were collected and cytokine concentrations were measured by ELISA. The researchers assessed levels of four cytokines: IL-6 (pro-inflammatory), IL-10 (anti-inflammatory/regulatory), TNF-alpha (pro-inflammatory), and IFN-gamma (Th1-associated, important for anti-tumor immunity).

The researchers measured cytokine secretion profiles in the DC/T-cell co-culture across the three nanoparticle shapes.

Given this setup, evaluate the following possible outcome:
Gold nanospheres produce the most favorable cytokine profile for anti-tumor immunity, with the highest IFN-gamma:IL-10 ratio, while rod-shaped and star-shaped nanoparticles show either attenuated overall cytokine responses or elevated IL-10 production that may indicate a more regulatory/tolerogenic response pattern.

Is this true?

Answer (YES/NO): NO